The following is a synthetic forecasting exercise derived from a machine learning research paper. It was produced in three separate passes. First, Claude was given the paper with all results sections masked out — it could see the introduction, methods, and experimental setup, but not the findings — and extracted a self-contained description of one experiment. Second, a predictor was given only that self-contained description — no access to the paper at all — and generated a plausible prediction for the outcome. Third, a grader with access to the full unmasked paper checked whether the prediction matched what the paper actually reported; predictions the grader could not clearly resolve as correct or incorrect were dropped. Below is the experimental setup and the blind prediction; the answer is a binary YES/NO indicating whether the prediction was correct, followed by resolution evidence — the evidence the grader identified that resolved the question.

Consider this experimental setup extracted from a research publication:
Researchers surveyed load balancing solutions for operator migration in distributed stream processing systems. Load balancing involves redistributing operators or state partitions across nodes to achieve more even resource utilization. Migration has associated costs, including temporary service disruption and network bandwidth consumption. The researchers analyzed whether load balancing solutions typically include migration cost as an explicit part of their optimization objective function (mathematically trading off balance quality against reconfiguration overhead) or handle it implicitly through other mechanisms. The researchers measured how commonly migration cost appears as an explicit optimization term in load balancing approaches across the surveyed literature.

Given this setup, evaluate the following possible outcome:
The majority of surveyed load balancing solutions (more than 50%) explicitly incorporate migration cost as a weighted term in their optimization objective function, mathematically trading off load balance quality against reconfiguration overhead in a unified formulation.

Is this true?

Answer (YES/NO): NO